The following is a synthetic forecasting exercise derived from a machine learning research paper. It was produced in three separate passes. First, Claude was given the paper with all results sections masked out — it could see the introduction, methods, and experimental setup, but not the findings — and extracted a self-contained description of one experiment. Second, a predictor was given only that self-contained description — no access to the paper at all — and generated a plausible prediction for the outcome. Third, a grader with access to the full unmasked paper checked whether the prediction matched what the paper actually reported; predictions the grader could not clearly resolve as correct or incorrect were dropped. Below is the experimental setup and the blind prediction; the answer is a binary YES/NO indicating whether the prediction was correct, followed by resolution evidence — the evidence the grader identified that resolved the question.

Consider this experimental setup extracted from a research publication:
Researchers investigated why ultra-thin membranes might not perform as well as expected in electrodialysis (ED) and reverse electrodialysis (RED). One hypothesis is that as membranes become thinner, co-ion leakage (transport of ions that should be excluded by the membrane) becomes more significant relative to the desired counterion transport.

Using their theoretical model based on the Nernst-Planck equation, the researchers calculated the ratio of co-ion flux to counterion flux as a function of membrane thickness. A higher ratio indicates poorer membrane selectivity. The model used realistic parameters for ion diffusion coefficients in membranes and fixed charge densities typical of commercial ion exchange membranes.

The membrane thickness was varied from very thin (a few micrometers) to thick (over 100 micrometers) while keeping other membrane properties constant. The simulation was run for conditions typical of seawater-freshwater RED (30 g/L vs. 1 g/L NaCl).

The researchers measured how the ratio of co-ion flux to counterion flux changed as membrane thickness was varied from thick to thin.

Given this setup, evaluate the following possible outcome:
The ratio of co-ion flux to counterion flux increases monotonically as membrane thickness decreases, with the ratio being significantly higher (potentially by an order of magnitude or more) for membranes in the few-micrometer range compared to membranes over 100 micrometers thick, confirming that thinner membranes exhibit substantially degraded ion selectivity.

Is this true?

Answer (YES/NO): NO